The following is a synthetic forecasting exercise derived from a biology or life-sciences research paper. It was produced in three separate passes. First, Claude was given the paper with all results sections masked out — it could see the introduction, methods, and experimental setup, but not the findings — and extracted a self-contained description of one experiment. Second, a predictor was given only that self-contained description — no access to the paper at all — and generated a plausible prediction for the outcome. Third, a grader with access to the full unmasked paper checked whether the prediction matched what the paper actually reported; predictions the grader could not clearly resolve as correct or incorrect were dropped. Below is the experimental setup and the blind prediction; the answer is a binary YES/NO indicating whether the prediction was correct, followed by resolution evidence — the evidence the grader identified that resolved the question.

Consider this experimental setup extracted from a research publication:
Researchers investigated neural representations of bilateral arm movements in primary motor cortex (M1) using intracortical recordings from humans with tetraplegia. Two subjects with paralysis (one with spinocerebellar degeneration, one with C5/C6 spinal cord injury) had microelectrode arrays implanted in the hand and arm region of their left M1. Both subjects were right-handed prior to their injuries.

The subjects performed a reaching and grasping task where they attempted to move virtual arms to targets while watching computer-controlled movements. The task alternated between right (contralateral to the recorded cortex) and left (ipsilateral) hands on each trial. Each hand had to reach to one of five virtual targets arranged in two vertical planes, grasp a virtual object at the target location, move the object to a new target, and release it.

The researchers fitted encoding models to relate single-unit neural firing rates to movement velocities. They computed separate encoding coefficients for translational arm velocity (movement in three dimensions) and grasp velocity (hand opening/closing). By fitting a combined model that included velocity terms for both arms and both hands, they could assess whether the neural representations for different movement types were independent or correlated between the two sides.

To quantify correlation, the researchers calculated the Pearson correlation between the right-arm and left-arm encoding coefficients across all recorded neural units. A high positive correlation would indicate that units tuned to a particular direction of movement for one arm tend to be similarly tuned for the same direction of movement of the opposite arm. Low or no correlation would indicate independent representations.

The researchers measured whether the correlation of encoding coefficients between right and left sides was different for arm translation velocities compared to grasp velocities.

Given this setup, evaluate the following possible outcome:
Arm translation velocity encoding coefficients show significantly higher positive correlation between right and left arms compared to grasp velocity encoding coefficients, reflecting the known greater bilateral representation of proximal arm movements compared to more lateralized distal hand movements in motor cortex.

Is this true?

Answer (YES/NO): NO